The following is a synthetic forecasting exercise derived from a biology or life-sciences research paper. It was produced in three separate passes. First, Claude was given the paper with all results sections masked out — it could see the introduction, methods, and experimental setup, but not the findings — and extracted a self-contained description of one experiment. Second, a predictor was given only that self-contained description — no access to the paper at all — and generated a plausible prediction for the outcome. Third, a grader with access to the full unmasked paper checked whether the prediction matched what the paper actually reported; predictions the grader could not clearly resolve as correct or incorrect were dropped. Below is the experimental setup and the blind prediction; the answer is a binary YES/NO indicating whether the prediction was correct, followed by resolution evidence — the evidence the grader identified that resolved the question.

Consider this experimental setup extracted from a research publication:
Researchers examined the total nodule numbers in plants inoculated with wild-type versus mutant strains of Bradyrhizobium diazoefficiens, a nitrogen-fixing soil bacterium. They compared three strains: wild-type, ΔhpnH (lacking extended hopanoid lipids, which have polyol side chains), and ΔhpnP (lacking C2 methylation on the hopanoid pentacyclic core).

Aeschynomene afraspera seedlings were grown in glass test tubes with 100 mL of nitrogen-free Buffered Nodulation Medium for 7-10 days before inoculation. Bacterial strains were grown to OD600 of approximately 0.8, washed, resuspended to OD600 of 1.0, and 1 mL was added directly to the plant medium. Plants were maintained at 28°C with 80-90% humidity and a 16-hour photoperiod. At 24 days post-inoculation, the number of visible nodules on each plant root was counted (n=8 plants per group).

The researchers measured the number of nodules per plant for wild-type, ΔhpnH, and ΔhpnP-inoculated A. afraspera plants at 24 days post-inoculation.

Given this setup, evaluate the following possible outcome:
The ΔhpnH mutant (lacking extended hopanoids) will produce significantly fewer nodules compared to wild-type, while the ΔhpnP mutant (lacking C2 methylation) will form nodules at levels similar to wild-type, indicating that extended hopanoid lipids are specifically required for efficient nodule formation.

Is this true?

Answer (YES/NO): NO